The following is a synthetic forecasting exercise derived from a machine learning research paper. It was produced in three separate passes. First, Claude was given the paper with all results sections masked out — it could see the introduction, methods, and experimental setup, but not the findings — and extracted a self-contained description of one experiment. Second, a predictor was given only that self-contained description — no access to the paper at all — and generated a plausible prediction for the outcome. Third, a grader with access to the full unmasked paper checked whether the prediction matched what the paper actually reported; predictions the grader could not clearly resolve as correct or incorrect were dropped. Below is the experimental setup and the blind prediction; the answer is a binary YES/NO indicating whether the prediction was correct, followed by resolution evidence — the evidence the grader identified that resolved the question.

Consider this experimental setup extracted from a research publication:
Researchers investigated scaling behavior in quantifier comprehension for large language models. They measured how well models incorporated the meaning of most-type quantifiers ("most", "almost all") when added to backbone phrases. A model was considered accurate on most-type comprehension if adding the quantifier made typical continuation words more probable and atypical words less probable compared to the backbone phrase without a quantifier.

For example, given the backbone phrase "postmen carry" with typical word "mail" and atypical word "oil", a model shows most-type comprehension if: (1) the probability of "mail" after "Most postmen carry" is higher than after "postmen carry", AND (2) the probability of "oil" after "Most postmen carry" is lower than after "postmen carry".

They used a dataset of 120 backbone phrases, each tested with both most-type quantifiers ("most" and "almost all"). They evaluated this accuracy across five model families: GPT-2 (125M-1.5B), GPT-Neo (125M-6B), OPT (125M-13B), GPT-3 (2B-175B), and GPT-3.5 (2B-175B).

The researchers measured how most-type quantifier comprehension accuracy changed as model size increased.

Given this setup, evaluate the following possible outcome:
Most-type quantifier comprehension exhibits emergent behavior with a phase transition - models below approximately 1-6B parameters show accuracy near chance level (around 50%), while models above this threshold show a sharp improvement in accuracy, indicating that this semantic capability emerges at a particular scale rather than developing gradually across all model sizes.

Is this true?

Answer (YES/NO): NO